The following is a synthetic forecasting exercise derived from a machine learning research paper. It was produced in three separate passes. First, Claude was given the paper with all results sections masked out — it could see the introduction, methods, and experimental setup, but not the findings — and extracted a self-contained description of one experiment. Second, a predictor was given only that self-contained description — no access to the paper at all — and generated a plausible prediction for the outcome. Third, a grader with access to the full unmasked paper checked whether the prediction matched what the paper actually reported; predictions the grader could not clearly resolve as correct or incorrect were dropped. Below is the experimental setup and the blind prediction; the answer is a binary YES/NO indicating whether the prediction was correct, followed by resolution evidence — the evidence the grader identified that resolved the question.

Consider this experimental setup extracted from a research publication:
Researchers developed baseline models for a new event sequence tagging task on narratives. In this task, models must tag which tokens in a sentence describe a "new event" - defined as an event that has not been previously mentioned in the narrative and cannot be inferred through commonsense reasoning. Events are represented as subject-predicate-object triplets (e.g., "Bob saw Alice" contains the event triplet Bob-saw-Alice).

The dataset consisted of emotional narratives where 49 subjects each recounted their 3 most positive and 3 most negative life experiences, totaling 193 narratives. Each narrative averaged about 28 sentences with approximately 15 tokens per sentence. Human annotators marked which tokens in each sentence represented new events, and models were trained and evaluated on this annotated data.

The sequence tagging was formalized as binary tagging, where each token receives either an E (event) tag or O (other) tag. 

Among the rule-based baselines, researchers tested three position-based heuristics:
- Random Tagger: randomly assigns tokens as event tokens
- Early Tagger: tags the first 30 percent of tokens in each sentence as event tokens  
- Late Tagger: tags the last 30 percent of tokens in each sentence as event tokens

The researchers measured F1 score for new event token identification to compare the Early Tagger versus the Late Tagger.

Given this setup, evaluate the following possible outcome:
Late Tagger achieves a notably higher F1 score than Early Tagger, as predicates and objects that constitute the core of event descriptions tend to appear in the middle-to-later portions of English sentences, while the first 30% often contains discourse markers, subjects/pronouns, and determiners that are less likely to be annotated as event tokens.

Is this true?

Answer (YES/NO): NO